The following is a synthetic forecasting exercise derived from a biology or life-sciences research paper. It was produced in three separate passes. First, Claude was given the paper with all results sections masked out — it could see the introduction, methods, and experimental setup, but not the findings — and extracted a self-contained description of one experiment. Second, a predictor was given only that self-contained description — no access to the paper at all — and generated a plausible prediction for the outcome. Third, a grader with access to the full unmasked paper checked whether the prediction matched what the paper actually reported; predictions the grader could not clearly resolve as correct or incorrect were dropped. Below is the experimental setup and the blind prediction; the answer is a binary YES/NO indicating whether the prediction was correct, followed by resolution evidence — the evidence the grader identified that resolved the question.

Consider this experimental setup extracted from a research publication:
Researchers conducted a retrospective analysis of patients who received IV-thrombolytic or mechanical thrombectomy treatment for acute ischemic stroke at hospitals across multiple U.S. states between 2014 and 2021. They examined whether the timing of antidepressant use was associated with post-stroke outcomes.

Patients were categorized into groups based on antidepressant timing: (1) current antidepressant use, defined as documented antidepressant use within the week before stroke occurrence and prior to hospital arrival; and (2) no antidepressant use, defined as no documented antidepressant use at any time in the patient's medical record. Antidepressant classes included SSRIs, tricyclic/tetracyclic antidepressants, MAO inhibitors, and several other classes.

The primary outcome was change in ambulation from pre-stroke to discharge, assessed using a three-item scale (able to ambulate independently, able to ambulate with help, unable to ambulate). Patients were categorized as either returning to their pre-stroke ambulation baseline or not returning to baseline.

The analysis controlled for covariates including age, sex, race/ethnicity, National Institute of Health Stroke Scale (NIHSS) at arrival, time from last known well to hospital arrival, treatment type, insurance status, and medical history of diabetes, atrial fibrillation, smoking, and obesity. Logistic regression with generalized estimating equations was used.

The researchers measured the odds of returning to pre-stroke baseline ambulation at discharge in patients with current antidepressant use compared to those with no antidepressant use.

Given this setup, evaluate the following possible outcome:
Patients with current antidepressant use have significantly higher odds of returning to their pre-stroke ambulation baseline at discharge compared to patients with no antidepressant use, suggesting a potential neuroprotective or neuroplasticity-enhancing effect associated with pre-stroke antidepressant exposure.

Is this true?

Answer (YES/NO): YES